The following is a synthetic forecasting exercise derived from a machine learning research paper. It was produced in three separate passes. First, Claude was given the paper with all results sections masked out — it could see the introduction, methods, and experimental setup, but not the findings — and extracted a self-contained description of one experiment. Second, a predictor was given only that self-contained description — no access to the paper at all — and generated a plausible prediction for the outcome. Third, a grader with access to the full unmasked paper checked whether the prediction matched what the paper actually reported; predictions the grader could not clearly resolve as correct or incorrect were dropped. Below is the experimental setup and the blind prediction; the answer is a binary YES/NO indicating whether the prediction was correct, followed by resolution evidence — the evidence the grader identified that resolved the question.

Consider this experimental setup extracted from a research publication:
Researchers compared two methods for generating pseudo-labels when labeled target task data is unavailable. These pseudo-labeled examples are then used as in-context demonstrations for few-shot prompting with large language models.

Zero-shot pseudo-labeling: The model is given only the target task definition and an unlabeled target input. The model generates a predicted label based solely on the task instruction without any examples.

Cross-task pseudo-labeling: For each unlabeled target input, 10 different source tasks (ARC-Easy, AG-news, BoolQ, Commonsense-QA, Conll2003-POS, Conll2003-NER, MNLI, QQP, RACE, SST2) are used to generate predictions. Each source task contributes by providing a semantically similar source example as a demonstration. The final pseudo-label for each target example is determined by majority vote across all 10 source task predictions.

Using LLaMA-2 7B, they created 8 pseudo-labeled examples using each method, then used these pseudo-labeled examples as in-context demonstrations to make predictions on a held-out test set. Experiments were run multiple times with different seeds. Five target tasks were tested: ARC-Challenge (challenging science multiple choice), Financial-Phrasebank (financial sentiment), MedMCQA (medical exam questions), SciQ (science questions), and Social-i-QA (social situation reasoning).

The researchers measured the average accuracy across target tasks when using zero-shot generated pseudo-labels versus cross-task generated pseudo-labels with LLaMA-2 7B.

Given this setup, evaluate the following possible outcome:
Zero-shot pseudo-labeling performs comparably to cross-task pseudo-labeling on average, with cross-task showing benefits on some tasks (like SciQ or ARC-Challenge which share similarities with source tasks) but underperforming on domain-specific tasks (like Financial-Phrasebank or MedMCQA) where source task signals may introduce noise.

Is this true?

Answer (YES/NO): NO